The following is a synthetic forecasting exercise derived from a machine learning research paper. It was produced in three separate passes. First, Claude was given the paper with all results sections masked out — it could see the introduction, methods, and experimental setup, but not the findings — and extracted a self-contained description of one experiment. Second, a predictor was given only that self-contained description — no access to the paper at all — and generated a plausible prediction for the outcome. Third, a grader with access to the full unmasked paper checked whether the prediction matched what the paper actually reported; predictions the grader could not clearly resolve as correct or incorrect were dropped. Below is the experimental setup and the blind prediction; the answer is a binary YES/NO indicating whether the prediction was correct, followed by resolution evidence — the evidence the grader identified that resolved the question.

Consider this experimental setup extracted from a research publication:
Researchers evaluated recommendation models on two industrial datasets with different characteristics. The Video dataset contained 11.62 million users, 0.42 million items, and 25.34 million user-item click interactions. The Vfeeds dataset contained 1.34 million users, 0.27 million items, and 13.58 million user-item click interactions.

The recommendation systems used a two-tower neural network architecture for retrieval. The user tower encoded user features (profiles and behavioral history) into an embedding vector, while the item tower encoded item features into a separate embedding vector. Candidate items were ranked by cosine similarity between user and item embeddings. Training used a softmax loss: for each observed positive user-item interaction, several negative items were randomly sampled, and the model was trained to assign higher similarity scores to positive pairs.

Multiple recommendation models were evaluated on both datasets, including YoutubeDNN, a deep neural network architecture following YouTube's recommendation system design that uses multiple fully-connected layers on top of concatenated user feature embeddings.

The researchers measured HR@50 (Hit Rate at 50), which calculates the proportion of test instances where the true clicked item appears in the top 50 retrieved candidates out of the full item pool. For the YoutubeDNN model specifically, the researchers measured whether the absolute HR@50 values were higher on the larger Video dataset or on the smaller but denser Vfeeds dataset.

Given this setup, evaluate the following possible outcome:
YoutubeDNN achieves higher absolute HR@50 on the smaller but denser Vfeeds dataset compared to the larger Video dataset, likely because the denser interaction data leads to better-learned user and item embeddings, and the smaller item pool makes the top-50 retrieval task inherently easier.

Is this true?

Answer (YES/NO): NO